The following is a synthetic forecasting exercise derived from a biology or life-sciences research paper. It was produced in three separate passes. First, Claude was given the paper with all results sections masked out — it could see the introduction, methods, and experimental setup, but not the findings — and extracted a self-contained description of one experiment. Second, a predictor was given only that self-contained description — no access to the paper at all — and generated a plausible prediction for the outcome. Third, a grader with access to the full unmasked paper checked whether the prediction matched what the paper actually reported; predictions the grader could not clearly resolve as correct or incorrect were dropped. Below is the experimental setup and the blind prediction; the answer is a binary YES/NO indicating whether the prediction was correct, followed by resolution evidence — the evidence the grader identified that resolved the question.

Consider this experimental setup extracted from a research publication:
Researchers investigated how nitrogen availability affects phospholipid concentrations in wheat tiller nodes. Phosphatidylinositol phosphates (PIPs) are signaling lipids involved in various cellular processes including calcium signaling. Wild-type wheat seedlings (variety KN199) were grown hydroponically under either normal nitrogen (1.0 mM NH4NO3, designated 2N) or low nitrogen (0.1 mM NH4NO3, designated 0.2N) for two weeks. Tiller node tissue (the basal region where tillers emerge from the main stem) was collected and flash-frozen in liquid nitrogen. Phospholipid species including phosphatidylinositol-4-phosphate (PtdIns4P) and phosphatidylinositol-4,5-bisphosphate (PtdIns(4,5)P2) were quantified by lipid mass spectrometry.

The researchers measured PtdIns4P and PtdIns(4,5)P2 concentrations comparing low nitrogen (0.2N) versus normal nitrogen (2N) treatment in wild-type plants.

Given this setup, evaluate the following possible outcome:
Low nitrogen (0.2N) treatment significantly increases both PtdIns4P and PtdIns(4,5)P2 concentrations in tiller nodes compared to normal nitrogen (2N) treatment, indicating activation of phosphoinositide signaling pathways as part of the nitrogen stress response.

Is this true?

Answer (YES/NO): NO